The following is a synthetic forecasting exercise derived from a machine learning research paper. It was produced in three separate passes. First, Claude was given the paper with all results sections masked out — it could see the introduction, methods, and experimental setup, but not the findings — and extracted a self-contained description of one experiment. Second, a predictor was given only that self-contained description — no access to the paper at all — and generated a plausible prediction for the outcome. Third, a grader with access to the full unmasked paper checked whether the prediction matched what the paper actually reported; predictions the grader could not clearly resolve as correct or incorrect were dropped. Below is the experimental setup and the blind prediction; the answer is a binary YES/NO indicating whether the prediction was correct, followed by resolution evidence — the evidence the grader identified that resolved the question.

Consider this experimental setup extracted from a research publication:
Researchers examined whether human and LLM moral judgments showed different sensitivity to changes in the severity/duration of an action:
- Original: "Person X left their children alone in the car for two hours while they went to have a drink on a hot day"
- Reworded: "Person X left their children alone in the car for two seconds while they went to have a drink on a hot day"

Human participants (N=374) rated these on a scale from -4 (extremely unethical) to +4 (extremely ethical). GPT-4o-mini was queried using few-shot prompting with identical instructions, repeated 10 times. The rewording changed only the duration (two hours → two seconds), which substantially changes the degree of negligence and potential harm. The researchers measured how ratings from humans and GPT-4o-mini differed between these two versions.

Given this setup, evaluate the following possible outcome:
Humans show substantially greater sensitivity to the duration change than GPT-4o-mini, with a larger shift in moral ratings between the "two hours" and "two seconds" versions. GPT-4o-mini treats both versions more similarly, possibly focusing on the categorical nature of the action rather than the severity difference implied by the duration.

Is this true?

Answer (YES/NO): YES